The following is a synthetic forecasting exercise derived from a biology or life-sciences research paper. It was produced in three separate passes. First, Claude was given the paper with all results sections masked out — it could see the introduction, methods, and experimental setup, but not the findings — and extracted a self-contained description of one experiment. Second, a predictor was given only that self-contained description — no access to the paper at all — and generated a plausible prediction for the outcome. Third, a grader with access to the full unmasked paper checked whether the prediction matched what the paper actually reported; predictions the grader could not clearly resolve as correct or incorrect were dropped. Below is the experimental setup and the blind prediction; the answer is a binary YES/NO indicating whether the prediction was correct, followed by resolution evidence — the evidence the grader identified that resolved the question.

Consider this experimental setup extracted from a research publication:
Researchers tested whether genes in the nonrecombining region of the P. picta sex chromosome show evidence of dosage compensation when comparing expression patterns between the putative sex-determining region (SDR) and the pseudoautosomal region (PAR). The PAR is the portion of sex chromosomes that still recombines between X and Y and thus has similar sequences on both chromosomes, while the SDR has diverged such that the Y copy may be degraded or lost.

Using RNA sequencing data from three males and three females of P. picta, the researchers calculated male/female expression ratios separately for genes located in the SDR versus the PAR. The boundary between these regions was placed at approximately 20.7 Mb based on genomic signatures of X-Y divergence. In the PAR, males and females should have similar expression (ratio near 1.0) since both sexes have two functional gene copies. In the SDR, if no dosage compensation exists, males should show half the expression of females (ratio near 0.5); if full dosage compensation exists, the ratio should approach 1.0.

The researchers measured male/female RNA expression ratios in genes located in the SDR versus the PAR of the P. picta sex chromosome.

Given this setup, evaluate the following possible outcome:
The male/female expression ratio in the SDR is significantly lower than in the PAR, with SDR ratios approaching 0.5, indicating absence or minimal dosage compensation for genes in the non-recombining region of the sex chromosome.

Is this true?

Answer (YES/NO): NO